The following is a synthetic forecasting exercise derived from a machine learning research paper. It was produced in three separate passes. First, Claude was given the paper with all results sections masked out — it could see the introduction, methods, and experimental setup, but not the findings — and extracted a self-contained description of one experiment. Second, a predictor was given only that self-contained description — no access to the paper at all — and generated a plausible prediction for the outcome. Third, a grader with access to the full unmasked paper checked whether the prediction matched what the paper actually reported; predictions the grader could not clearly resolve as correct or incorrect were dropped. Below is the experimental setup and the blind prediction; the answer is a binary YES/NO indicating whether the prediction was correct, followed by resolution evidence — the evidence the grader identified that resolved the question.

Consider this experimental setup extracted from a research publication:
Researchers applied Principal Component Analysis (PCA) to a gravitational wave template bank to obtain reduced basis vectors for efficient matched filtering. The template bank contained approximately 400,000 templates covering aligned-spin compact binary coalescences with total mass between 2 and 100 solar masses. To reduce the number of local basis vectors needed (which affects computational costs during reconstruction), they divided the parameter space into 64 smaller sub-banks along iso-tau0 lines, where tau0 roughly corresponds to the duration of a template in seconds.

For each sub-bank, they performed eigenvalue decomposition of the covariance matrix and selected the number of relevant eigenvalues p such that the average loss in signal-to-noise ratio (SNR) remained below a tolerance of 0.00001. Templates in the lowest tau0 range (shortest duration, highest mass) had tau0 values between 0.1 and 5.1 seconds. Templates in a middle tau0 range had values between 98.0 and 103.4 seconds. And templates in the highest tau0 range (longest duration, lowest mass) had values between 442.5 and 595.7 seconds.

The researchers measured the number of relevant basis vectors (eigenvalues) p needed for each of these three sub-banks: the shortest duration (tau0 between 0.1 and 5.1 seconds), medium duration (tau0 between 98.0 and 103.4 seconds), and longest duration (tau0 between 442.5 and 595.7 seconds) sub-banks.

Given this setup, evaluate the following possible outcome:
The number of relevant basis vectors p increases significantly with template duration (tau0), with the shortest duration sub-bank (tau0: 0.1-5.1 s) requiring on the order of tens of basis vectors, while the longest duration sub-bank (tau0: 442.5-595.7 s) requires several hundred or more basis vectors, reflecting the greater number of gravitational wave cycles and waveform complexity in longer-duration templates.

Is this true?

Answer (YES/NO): NO